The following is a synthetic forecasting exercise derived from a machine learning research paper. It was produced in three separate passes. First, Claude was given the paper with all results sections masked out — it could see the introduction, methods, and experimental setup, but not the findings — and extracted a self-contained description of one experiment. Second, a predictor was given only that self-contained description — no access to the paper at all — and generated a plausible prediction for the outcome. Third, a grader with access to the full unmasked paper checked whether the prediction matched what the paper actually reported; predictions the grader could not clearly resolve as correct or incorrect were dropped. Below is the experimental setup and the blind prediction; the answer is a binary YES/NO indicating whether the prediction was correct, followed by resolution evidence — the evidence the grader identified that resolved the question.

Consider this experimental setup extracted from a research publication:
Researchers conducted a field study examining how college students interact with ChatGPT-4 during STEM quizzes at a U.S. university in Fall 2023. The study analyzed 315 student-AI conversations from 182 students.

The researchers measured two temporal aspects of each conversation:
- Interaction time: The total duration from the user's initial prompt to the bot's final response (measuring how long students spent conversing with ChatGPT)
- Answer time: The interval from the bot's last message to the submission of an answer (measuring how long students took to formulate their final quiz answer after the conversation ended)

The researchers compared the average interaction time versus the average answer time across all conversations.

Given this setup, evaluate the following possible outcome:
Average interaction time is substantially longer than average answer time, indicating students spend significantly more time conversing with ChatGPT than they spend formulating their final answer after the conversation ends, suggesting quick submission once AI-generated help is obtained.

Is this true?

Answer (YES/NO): NO